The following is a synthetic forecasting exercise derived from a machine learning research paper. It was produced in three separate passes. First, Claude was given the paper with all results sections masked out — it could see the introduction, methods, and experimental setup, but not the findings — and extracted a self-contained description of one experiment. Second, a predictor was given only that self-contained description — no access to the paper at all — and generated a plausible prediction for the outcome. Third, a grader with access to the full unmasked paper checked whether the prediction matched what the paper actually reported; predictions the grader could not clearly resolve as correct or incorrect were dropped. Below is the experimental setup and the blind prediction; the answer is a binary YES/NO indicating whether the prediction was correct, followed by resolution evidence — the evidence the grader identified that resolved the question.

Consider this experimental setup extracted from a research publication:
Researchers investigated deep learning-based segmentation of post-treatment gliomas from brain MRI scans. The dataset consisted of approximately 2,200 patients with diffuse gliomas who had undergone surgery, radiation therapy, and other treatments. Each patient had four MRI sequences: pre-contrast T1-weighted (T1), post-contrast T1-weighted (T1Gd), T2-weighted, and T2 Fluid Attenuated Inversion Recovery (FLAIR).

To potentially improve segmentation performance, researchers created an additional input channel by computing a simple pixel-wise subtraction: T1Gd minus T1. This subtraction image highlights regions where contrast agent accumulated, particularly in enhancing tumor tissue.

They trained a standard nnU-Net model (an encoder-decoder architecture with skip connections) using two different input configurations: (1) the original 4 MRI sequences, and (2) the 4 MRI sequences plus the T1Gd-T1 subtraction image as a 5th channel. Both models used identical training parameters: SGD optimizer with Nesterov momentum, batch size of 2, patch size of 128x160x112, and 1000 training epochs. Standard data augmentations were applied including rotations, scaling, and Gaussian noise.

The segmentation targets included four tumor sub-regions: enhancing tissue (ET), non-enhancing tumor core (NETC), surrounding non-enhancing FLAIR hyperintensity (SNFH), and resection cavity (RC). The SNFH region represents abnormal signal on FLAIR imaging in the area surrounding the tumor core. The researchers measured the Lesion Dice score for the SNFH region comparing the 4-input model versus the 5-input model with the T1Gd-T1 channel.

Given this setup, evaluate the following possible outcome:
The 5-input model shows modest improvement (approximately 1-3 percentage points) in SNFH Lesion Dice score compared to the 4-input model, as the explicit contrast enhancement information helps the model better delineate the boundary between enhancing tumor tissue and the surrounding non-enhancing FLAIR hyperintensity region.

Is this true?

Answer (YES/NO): NO